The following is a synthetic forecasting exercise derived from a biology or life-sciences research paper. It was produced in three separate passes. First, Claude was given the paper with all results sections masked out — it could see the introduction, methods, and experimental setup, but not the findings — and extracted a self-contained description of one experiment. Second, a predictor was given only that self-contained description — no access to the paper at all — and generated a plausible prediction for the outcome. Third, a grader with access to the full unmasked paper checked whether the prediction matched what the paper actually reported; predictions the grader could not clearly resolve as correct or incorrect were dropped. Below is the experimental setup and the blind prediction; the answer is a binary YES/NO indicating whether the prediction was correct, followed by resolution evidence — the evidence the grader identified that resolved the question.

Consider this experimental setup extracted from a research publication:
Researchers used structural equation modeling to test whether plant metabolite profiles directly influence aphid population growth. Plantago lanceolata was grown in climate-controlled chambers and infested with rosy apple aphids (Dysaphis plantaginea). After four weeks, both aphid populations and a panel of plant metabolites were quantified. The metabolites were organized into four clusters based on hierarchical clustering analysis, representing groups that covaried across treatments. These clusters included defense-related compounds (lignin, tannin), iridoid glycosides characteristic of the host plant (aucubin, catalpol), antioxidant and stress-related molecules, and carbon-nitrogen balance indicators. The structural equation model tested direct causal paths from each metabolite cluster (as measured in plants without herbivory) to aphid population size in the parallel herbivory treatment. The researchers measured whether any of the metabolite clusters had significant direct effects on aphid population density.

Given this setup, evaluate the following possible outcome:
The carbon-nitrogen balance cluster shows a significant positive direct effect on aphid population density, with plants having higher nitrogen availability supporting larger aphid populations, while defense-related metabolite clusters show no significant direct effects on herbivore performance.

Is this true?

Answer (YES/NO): NO